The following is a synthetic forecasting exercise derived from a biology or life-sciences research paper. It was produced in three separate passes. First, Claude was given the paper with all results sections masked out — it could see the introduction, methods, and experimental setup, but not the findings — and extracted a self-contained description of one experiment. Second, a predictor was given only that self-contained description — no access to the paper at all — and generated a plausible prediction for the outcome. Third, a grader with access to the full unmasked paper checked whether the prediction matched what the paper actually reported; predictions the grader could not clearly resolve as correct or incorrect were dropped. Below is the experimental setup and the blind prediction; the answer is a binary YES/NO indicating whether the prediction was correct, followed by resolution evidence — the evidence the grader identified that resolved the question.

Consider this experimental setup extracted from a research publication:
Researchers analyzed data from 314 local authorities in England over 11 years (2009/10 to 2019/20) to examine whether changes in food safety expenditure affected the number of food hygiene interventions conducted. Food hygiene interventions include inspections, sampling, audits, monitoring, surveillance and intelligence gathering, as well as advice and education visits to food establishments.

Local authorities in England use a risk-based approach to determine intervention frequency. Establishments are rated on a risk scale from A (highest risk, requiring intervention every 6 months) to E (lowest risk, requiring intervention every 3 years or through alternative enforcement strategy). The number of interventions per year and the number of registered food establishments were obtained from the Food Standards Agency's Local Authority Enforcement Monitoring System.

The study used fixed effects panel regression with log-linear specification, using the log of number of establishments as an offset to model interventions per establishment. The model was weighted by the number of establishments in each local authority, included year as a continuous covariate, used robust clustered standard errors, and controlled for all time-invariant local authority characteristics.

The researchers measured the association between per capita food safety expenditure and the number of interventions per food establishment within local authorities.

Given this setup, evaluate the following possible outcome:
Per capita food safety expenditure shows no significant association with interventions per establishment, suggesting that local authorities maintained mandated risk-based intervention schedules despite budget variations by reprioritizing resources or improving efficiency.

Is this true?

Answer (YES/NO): NO